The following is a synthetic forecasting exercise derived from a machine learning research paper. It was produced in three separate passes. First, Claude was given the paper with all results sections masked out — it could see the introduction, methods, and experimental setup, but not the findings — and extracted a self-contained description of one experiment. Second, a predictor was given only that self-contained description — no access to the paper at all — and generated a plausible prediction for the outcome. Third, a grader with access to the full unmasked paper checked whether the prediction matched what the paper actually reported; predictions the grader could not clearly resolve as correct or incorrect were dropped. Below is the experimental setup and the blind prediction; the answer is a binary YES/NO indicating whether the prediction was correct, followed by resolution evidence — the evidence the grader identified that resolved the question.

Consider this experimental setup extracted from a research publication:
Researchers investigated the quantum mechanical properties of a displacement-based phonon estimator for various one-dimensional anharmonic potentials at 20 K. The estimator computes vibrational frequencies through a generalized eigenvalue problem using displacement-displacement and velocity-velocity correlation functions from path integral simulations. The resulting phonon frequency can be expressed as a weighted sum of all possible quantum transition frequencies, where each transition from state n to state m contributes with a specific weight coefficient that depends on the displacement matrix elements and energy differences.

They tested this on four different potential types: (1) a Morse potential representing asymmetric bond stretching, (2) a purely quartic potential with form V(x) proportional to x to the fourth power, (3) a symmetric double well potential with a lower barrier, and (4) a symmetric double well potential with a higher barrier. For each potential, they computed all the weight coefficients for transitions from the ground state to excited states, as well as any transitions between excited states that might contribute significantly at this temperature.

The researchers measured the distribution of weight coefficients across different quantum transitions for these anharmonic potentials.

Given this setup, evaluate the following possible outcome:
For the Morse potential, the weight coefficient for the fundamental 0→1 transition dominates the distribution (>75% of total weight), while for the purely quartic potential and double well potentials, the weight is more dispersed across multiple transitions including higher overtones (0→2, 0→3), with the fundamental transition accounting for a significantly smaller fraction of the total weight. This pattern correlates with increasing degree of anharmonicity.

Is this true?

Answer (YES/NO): NO